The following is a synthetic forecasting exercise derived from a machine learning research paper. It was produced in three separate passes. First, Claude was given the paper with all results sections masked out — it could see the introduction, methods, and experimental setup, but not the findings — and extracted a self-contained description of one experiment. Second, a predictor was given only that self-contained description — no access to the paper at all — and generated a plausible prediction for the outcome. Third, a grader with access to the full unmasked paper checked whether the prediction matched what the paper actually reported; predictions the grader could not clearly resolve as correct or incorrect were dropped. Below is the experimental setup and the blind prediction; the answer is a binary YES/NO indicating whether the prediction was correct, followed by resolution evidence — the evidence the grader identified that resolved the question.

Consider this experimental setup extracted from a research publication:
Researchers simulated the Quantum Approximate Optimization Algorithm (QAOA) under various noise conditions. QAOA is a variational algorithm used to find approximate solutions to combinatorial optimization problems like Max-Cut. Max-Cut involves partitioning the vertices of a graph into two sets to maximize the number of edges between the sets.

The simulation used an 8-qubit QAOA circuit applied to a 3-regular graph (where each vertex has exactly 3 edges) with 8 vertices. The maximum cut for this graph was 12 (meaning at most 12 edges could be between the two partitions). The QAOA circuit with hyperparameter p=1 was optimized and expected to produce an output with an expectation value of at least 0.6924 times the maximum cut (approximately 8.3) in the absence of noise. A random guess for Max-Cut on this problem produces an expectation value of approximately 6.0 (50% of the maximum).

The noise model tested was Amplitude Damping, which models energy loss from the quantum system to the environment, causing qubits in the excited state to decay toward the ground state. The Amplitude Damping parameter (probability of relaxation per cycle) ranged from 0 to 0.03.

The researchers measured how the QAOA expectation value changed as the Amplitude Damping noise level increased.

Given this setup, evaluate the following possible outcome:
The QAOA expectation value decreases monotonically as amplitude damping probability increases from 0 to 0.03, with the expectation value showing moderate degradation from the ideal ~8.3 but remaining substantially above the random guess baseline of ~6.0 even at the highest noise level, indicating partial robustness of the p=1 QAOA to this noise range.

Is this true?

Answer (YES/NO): NO